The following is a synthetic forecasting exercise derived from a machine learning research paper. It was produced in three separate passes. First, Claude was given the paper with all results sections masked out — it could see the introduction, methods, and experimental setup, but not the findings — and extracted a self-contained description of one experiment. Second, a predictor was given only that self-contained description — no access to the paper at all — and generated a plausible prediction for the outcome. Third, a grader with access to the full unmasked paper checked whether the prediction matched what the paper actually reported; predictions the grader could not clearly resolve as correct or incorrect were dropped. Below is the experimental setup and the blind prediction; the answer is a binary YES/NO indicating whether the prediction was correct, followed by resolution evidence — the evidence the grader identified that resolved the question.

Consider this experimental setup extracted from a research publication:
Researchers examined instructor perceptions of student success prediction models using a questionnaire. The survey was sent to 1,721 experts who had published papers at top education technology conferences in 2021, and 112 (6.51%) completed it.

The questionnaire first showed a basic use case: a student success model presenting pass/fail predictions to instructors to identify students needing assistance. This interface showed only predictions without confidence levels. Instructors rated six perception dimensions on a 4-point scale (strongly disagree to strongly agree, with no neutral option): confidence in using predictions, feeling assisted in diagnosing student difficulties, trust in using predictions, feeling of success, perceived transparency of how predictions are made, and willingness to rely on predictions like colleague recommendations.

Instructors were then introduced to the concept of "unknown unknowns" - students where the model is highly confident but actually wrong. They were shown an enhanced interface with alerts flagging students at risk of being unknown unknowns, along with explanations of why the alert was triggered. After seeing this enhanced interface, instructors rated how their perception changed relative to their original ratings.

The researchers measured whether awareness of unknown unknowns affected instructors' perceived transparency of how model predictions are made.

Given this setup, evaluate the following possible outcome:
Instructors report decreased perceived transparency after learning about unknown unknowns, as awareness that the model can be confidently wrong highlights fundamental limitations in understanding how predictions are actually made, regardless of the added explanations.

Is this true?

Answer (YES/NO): NO